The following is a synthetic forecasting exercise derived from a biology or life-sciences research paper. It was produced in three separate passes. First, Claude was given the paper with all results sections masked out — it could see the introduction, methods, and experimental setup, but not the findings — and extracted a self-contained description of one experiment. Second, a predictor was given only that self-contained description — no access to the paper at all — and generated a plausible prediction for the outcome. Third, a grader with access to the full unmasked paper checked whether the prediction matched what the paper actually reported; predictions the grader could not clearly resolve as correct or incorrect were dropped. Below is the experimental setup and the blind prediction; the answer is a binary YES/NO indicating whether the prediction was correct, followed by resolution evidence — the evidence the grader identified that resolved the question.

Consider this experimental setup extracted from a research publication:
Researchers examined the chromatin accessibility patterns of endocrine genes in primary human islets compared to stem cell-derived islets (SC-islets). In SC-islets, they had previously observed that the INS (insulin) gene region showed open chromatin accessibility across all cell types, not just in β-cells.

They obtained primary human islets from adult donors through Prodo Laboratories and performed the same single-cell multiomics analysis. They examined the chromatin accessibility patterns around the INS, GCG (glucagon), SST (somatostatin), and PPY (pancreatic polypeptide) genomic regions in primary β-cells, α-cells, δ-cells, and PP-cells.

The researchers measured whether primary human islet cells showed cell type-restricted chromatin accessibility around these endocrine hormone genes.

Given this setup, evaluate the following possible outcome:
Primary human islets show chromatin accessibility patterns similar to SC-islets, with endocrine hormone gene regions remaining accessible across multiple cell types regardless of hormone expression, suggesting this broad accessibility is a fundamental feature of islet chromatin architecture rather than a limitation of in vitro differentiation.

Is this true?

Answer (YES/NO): NO